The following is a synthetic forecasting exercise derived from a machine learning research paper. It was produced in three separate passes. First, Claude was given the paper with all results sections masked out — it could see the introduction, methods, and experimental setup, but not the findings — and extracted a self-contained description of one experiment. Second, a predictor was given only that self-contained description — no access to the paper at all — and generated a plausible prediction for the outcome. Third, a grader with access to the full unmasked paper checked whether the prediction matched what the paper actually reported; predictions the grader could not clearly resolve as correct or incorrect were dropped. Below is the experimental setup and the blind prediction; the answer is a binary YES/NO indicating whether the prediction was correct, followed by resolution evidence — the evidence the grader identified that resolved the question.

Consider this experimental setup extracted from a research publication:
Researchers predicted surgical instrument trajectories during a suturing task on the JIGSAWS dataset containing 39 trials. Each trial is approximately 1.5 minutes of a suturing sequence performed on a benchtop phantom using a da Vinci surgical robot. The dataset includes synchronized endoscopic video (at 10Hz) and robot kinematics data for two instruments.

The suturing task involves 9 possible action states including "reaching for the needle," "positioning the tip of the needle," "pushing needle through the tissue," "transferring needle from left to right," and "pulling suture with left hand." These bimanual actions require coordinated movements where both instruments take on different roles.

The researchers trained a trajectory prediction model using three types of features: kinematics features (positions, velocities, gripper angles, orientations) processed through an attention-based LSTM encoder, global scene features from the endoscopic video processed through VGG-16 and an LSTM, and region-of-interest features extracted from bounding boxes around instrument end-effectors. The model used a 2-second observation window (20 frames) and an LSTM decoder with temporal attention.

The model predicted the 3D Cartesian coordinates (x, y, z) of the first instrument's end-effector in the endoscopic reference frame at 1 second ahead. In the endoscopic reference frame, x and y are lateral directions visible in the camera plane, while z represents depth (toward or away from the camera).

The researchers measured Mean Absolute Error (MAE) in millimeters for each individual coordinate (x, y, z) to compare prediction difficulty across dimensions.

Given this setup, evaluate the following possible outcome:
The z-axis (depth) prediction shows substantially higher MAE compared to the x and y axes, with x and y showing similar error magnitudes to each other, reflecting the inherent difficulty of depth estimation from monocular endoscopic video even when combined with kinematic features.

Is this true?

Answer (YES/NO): NO